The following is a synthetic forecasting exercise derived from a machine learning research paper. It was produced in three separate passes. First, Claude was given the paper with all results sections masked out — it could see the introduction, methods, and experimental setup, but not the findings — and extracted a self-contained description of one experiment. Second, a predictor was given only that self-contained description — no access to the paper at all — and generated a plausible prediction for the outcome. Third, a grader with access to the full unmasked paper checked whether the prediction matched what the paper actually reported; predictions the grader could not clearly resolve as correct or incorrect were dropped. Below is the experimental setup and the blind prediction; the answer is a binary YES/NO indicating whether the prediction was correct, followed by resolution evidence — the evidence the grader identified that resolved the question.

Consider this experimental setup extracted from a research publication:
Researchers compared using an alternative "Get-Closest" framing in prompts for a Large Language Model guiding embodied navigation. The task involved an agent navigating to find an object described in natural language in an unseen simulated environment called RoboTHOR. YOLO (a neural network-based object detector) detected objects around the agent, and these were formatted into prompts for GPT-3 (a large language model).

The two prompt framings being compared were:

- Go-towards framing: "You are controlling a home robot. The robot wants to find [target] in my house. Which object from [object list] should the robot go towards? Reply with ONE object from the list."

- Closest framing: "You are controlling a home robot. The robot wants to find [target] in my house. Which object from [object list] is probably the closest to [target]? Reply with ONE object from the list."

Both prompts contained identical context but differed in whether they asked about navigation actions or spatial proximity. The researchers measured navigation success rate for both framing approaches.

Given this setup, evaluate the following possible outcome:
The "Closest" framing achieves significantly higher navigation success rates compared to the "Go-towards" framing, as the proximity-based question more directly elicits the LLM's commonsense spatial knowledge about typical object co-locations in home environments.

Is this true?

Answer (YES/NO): NO